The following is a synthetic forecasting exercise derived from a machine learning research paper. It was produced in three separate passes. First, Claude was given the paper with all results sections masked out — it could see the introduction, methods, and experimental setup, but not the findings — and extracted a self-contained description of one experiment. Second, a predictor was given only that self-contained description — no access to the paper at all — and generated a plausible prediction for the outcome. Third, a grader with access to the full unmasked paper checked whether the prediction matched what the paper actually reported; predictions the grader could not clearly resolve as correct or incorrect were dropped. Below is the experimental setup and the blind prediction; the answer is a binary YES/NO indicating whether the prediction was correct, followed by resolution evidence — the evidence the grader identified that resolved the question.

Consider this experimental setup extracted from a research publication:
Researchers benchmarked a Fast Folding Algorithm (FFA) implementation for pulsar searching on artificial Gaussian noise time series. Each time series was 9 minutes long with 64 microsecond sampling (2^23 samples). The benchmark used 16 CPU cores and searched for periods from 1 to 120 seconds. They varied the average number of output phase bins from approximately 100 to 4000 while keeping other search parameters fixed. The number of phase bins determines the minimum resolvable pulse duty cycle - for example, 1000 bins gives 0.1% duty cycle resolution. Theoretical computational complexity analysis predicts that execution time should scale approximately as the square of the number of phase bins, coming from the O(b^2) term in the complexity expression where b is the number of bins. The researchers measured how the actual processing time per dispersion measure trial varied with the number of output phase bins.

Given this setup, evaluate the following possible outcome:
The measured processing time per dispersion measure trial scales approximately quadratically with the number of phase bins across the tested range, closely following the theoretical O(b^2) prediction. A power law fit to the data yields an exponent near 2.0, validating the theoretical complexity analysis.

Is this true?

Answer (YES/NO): NO